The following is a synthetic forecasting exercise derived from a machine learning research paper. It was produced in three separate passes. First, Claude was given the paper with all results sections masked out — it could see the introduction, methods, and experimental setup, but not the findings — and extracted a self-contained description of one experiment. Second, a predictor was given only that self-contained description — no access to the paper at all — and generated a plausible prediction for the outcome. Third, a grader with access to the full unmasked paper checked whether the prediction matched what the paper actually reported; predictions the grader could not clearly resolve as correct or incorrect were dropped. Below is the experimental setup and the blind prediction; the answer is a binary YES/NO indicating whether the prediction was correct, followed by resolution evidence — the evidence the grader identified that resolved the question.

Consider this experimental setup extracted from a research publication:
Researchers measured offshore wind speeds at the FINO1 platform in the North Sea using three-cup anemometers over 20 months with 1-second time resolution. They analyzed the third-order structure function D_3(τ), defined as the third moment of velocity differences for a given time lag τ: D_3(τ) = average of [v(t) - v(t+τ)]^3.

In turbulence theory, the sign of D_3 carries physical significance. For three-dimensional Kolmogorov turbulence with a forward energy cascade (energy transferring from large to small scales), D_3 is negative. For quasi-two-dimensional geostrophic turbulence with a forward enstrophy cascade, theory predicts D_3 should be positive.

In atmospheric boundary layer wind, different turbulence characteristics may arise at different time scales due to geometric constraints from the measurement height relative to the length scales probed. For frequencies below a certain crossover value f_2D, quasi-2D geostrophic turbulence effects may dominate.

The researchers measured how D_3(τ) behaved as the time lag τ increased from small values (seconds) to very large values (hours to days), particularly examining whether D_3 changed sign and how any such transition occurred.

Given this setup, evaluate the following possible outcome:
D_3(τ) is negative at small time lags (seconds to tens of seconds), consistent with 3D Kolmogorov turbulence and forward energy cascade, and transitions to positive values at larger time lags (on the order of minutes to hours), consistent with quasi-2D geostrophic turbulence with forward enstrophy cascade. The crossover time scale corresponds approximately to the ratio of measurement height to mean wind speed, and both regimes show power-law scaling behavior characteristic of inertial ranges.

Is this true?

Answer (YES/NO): NO